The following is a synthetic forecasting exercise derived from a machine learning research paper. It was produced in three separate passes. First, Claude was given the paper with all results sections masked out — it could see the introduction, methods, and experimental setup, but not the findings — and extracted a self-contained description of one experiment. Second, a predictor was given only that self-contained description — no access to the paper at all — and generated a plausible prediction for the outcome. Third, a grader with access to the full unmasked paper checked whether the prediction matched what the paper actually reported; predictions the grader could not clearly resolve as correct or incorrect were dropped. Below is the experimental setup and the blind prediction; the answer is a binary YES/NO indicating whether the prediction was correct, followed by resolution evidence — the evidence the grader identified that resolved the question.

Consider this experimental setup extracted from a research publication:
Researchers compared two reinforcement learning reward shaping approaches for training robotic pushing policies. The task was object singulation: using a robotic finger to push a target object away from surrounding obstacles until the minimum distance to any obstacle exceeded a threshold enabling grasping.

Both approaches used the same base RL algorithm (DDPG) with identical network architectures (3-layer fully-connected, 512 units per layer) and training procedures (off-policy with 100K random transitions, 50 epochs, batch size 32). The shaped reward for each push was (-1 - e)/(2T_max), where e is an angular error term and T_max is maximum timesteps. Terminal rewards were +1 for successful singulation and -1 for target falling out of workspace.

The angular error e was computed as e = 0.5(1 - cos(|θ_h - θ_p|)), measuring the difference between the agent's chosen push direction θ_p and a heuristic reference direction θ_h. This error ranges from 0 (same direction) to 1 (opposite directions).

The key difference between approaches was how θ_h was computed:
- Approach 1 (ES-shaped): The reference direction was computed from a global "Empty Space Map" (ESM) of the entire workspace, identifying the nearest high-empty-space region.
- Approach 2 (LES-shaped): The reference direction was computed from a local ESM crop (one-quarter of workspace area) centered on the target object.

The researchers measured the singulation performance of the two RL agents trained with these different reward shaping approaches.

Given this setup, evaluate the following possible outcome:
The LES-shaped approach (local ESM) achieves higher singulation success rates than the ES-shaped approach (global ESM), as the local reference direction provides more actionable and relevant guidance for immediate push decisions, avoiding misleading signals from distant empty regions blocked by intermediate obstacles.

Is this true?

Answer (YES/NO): NO